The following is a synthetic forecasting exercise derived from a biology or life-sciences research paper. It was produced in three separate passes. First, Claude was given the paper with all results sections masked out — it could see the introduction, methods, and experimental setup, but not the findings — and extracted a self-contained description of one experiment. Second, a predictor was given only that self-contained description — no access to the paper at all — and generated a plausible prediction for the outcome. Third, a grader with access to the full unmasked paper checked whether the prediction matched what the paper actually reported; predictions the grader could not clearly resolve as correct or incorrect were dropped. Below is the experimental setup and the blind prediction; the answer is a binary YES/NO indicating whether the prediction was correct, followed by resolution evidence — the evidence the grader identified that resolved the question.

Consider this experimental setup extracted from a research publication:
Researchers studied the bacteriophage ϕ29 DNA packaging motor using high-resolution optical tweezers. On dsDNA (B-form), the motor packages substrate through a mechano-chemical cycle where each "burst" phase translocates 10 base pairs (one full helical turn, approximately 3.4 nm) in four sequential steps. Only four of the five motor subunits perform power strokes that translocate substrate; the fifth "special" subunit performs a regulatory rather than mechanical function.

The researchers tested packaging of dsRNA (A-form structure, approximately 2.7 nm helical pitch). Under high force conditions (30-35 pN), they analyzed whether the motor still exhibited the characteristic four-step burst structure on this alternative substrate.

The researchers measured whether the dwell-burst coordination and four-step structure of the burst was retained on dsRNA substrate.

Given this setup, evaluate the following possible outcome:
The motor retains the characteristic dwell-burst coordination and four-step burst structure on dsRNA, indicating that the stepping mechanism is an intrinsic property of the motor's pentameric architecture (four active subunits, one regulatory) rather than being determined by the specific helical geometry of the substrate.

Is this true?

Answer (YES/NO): YES